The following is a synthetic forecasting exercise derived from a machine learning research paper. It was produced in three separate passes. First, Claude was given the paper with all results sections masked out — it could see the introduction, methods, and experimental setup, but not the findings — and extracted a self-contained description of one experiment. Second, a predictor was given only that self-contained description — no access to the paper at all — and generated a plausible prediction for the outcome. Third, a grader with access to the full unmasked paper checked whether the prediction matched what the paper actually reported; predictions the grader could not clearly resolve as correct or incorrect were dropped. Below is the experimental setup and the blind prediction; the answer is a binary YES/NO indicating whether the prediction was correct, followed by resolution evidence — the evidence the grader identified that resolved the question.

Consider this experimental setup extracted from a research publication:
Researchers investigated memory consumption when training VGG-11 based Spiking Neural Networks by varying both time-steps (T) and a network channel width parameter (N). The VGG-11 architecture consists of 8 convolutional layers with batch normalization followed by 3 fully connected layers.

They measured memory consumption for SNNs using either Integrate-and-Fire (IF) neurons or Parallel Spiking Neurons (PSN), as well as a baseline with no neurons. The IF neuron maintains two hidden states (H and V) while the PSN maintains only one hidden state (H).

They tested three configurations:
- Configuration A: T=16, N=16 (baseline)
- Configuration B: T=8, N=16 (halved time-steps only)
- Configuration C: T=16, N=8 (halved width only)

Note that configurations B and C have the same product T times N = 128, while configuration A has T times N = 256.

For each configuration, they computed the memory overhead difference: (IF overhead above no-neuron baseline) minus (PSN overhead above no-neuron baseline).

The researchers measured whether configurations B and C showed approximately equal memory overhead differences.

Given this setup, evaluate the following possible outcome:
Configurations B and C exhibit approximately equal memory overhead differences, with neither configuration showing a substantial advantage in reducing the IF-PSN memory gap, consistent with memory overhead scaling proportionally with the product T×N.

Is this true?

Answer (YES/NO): YES